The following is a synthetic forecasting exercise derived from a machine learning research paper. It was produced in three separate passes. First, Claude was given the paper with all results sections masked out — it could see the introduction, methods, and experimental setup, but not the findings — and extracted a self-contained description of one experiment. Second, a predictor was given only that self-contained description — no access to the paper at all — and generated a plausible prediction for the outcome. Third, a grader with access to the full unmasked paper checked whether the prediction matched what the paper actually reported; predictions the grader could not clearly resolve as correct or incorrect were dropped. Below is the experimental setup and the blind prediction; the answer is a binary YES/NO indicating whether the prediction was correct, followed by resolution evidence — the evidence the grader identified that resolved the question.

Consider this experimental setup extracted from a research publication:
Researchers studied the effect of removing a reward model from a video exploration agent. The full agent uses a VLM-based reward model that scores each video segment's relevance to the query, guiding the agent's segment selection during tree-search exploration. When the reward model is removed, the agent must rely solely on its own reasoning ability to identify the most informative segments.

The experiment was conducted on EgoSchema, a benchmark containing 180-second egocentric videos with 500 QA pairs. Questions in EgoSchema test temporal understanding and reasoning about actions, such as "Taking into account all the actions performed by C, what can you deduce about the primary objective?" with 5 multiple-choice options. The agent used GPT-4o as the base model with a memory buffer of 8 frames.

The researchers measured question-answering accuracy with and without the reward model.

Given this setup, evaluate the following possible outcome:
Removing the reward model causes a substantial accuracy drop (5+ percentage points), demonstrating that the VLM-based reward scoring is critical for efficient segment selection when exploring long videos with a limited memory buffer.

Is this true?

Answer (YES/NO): NO